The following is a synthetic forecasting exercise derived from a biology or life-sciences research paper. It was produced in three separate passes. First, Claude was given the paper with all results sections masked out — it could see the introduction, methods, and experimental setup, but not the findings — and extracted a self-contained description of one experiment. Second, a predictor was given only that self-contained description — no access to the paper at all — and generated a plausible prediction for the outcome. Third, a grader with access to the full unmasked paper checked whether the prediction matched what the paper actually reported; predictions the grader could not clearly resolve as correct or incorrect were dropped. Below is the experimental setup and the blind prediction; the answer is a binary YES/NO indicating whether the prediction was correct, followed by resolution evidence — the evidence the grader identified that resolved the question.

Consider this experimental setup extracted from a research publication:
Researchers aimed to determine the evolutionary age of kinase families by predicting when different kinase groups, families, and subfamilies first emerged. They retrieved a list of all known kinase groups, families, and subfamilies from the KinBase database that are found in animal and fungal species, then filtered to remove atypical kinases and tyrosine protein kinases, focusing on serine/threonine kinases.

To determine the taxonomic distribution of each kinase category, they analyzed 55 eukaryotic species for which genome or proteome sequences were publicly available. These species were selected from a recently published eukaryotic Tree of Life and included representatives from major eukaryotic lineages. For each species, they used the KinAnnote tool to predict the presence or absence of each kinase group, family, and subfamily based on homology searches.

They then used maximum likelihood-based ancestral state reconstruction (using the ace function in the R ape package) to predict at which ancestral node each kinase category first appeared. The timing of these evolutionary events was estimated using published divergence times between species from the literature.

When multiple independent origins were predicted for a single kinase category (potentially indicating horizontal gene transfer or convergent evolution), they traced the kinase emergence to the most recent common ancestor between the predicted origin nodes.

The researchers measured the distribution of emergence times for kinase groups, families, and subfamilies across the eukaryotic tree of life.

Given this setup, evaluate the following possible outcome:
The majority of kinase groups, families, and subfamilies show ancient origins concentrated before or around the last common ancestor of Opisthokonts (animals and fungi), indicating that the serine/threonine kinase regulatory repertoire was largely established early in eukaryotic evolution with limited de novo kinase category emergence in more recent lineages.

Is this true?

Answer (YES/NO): NO